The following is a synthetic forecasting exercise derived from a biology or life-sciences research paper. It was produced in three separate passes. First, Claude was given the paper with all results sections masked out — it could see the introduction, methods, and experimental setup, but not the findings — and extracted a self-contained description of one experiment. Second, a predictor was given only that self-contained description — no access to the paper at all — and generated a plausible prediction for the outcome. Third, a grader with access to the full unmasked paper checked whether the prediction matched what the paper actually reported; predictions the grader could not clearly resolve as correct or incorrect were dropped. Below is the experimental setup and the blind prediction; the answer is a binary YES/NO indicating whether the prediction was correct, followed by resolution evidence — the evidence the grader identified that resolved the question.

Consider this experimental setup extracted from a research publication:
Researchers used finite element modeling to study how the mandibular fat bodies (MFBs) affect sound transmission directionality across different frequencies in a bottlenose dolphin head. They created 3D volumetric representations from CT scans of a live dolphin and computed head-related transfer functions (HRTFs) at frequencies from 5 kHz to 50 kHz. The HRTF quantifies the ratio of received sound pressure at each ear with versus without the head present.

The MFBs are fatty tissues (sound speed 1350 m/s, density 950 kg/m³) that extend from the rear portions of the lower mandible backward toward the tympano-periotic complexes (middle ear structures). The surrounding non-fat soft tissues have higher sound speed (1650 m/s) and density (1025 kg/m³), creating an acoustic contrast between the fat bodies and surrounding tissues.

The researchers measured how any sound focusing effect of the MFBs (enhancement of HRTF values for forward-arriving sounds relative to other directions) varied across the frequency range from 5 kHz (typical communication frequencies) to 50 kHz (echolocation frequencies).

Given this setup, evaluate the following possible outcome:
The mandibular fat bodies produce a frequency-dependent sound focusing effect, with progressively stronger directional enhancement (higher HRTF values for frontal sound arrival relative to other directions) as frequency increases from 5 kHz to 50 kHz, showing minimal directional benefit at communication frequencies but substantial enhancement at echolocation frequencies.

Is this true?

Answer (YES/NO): NO